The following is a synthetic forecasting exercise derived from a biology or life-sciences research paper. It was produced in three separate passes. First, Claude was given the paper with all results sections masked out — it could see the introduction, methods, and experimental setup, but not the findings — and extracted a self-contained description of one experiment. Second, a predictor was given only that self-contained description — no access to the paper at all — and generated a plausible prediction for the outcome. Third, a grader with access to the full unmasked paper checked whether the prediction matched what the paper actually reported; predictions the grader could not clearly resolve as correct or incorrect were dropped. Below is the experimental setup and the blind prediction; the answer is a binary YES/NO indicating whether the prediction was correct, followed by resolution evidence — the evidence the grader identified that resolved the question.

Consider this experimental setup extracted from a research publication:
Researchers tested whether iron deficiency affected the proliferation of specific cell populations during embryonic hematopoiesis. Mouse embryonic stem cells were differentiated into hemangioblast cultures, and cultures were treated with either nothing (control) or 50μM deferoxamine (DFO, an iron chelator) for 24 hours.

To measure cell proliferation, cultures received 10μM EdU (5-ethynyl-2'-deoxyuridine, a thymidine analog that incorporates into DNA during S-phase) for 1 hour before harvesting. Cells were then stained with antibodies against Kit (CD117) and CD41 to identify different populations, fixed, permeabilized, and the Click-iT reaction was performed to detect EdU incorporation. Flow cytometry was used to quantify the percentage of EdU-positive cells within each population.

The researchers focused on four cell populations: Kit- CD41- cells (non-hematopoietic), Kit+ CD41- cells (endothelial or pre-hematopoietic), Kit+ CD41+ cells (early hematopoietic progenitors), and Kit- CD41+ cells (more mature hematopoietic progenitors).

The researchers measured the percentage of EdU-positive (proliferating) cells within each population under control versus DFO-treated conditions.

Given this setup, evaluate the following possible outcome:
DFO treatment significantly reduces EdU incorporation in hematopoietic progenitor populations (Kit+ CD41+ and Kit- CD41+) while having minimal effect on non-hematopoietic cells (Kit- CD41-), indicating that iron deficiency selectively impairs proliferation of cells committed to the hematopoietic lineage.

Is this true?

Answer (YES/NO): NO